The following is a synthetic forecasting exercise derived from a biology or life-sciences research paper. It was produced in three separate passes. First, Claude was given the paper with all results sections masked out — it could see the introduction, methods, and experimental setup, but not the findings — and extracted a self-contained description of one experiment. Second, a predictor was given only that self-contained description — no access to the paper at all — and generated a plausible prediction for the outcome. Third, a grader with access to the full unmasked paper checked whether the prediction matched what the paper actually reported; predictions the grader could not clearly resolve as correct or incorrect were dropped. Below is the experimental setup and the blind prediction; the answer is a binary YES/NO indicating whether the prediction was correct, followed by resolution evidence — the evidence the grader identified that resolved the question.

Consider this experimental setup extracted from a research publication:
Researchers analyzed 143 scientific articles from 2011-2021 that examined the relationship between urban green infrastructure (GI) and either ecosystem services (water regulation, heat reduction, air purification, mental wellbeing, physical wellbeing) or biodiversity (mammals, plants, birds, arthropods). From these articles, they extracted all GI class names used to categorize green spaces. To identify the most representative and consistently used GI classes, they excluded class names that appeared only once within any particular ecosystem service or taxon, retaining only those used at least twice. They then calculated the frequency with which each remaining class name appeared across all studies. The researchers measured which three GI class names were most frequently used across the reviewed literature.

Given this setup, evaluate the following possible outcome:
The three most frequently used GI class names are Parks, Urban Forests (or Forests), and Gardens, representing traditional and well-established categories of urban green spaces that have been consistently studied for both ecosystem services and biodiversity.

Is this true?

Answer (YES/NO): NO